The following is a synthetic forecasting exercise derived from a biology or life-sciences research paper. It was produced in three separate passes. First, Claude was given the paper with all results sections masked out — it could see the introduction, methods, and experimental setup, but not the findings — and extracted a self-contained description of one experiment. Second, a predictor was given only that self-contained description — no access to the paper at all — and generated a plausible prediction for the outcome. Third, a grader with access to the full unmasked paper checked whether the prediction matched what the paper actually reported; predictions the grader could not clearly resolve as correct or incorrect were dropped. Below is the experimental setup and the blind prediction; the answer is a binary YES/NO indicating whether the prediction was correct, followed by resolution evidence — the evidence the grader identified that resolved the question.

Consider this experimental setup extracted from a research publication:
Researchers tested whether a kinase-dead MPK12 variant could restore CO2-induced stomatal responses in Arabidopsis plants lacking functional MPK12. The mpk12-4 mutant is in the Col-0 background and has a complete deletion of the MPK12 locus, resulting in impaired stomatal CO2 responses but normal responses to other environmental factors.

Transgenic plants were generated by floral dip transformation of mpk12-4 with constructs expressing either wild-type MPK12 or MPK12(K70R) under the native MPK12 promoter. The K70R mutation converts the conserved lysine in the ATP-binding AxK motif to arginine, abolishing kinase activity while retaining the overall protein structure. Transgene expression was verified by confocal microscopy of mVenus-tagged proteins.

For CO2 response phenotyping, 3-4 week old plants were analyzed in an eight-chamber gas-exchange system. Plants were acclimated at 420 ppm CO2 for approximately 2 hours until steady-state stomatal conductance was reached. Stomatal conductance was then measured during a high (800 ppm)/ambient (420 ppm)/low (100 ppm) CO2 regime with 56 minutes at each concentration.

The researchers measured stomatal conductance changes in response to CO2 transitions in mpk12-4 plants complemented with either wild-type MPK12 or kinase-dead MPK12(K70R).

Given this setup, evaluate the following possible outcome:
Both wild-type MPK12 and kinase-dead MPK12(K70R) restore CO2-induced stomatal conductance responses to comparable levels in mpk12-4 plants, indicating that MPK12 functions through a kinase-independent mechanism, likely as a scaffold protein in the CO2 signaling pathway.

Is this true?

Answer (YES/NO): YES